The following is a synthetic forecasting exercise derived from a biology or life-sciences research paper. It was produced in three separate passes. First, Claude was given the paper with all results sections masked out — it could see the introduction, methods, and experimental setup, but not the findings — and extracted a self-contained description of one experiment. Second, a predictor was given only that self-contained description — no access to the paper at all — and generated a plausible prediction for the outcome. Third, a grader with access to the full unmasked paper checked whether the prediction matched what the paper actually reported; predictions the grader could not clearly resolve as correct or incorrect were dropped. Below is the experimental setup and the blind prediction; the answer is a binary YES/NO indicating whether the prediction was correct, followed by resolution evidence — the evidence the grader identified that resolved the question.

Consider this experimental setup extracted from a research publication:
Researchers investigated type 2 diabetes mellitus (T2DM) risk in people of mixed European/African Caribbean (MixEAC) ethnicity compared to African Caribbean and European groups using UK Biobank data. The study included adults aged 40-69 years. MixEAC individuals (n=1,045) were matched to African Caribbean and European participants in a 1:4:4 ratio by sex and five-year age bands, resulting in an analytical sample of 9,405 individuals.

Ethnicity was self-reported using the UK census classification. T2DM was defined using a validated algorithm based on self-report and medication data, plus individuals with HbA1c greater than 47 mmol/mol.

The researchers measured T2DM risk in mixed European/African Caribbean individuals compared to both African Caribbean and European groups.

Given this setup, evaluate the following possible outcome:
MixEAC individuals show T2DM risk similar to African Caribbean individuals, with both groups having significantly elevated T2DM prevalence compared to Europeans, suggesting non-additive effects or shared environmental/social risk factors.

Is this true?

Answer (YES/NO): NO